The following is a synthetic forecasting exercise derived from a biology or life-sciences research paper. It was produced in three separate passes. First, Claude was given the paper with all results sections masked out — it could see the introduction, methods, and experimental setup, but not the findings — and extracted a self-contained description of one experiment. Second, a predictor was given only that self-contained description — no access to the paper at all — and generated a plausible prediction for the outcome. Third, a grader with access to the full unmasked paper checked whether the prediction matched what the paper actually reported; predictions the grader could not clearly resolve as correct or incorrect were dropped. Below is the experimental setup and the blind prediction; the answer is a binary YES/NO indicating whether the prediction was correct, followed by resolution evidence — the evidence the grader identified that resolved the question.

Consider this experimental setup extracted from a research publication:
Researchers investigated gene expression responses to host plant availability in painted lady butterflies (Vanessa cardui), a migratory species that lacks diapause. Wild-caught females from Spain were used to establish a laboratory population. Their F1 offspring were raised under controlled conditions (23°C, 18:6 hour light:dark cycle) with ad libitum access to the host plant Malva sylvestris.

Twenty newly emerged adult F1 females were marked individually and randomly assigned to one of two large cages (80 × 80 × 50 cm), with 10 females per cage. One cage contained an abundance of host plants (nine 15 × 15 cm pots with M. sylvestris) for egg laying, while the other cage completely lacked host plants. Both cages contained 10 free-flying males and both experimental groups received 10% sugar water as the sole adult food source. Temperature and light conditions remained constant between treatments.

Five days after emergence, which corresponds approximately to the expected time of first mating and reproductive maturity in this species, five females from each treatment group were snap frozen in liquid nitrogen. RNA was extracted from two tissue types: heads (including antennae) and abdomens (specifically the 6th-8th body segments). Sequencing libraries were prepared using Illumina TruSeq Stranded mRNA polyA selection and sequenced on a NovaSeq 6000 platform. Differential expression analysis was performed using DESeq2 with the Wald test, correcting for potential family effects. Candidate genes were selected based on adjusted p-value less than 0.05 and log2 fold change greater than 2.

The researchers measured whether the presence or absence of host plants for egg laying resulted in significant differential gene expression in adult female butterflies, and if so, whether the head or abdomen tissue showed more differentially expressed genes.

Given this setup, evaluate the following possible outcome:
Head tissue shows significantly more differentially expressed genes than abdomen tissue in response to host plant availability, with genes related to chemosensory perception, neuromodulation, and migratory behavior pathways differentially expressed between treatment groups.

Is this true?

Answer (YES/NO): NO